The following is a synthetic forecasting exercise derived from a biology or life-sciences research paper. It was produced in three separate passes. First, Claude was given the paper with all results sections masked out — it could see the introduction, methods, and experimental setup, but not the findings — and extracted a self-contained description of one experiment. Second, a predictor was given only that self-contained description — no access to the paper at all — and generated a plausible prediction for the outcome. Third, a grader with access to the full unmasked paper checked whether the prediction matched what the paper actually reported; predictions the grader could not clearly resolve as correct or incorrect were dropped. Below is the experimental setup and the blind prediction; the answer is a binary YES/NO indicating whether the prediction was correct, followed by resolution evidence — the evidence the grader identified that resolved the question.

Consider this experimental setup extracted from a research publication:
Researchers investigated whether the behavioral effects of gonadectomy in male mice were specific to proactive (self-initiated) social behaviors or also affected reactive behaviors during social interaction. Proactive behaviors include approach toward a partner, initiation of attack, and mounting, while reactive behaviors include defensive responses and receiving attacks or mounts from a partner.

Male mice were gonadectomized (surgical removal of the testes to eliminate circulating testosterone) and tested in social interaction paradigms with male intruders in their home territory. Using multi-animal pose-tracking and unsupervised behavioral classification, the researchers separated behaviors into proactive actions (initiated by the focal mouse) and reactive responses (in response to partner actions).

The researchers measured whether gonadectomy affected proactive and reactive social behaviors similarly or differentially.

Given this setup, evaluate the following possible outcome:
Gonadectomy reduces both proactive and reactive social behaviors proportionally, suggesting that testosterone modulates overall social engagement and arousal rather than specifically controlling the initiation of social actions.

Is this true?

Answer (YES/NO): NO